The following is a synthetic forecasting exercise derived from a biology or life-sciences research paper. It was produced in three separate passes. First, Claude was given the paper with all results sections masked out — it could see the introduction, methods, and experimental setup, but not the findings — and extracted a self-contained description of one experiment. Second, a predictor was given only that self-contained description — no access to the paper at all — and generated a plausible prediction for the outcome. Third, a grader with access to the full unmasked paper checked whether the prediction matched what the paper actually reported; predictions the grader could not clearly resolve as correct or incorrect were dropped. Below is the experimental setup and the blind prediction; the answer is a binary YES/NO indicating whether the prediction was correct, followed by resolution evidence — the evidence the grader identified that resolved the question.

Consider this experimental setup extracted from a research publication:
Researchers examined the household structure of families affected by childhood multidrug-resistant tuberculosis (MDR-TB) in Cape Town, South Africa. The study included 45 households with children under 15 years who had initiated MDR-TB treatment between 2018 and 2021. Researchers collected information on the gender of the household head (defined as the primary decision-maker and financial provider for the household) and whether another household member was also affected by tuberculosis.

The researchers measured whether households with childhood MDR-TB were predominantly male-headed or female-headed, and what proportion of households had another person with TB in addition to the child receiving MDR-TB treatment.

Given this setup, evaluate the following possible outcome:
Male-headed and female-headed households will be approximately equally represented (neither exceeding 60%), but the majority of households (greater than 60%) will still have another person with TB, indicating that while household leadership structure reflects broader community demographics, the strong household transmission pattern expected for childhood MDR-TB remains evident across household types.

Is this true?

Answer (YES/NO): NO